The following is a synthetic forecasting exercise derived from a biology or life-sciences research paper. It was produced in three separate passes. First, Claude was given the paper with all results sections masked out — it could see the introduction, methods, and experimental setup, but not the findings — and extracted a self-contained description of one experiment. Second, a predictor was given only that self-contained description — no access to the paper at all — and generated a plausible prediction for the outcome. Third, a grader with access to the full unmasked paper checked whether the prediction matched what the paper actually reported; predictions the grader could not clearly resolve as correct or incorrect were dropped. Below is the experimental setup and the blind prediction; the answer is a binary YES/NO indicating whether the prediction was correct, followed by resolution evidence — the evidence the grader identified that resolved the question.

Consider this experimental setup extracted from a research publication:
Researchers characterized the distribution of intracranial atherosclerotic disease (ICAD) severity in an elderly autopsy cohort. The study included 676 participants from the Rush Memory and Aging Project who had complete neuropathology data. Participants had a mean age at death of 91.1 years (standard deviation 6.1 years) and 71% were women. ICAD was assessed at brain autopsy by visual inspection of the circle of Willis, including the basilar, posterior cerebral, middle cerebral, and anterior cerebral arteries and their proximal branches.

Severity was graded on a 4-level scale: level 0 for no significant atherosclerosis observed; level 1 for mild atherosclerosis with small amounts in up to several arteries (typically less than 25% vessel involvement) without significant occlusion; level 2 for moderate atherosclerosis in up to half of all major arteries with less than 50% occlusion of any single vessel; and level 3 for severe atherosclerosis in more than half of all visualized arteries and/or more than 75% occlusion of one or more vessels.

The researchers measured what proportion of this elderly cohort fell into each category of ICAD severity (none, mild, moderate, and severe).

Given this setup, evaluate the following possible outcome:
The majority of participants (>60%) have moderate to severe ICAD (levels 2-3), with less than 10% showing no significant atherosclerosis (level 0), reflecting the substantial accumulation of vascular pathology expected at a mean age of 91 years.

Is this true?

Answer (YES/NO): NO